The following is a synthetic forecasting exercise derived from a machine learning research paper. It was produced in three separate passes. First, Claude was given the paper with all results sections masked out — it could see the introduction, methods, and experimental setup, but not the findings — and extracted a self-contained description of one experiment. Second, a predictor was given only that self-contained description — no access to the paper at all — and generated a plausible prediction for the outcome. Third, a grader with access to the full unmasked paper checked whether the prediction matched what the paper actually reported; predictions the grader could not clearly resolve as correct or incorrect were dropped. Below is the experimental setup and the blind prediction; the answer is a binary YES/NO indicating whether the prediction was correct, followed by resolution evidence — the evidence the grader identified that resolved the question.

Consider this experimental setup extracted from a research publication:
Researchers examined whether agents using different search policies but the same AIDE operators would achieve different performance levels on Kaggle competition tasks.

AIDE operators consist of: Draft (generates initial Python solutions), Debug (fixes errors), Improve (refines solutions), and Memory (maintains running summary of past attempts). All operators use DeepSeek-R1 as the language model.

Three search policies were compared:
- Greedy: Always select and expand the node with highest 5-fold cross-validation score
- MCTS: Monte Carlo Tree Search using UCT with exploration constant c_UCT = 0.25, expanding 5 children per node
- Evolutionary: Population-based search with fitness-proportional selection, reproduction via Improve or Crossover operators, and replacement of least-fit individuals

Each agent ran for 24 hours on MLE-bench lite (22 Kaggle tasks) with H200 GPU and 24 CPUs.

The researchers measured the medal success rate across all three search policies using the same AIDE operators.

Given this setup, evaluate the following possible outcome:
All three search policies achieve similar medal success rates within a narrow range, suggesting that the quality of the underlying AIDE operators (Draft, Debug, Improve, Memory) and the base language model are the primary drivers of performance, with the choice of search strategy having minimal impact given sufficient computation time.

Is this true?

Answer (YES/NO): YES